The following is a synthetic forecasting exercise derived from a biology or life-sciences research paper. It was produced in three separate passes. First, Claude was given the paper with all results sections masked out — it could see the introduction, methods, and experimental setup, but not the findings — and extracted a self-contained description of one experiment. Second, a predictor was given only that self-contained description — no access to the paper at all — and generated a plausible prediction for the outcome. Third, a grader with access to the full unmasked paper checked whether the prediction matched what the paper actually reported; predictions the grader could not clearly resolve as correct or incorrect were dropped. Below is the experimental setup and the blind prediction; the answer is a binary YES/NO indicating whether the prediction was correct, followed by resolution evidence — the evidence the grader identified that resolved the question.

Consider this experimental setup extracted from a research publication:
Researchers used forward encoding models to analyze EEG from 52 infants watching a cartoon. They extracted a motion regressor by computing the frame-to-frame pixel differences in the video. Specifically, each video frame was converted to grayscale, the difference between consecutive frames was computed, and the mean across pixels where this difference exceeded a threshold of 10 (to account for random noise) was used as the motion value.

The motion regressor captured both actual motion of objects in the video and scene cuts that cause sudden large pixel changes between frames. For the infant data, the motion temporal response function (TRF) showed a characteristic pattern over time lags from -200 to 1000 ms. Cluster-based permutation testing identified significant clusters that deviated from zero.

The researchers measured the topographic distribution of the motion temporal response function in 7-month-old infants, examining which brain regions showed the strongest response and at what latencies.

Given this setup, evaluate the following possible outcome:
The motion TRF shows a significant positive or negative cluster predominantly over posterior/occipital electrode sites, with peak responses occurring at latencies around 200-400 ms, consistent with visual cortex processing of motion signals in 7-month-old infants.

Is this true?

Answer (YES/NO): NO